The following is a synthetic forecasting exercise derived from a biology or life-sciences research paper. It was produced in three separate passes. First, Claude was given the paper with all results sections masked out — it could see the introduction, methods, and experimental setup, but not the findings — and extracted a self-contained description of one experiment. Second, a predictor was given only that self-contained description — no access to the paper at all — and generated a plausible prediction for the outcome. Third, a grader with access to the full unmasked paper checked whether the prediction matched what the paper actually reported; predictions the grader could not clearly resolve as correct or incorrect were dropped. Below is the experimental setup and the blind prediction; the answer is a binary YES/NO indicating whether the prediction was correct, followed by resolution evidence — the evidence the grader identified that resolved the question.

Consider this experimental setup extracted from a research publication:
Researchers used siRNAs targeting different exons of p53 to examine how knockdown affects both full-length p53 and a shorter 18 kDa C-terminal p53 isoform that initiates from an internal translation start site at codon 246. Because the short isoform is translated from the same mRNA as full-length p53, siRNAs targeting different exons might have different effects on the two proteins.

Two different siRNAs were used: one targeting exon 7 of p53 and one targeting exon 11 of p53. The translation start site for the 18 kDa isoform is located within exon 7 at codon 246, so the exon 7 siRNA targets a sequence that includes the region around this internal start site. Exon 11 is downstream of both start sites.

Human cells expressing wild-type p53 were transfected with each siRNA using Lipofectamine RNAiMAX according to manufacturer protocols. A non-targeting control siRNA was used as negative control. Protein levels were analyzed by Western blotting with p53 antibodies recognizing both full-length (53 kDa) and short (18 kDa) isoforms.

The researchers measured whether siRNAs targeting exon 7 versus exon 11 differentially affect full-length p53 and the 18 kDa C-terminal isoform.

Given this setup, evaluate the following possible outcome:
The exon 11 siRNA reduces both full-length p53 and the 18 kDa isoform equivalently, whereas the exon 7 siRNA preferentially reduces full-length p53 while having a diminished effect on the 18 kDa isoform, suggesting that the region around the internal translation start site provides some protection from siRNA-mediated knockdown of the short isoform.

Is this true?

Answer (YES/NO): NO